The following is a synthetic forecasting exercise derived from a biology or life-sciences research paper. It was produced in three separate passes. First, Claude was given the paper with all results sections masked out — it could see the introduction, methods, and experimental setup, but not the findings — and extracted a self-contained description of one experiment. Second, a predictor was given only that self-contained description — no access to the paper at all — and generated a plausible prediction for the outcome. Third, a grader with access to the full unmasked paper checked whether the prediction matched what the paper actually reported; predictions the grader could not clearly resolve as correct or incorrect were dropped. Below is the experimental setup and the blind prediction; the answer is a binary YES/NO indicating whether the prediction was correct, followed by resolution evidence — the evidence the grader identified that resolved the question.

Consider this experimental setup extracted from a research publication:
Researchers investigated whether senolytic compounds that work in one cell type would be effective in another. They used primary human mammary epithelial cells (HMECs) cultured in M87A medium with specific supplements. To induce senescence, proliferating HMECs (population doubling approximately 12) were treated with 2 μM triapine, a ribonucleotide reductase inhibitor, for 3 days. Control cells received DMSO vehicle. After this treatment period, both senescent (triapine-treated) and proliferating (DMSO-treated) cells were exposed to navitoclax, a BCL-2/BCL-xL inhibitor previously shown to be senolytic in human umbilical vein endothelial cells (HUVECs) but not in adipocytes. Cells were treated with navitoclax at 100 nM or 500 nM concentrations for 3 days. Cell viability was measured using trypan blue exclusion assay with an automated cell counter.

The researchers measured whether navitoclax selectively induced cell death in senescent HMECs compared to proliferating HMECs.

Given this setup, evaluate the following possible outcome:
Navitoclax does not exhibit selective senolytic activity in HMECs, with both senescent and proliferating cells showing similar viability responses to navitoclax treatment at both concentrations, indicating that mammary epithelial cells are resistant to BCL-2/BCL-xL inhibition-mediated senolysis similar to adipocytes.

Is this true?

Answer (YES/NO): NO